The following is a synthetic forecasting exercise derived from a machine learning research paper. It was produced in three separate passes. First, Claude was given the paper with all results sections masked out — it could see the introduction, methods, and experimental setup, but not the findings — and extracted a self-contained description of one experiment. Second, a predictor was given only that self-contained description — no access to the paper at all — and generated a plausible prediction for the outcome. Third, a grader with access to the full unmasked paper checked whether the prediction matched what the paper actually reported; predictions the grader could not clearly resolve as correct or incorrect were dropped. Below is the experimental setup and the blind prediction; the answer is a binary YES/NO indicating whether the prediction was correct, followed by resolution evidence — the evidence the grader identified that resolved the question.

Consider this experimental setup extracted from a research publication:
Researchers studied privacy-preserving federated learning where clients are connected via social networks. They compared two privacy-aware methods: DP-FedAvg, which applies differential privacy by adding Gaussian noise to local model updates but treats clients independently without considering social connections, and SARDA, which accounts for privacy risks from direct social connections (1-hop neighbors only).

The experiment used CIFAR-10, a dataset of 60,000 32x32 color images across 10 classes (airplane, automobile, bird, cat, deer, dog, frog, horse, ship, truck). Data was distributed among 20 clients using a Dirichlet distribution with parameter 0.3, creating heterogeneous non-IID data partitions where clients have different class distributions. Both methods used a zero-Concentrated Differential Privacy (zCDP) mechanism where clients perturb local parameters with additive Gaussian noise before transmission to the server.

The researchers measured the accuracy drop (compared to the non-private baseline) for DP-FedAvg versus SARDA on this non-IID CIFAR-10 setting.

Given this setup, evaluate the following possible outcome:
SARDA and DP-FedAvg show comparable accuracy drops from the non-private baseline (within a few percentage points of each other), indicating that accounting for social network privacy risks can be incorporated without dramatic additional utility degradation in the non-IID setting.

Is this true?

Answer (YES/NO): NO